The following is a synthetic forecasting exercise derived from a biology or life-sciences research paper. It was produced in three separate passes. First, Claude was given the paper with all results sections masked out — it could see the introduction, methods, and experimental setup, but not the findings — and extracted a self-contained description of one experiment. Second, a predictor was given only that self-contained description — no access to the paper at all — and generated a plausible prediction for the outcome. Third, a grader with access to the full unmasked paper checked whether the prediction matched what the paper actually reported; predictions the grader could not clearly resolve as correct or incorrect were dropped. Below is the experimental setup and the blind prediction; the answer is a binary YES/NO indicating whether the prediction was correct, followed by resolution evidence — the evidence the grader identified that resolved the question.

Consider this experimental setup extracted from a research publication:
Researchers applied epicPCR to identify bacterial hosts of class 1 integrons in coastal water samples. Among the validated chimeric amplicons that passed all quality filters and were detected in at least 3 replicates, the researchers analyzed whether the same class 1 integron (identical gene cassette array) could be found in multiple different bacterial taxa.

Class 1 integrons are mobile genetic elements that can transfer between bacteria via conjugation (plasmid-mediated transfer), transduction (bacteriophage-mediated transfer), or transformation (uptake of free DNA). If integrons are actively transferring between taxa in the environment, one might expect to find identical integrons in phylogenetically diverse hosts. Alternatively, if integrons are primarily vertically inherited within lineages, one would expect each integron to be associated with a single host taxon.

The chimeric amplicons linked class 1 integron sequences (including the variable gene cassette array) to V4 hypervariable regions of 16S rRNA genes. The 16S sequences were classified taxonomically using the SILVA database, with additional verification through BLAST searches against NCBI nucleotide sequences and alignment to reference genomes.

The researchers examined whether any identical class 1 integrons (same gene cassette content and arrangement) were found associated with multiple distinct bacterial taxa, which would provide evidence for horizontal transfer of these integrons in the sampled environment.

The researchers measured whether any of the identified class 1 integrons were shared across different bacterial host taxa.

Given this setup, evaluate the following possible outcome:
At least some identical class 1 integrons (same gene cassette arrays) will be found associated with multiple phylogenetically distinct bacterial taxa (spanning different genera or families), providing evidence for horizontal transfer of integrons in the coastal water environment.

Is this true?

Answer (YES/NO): YES